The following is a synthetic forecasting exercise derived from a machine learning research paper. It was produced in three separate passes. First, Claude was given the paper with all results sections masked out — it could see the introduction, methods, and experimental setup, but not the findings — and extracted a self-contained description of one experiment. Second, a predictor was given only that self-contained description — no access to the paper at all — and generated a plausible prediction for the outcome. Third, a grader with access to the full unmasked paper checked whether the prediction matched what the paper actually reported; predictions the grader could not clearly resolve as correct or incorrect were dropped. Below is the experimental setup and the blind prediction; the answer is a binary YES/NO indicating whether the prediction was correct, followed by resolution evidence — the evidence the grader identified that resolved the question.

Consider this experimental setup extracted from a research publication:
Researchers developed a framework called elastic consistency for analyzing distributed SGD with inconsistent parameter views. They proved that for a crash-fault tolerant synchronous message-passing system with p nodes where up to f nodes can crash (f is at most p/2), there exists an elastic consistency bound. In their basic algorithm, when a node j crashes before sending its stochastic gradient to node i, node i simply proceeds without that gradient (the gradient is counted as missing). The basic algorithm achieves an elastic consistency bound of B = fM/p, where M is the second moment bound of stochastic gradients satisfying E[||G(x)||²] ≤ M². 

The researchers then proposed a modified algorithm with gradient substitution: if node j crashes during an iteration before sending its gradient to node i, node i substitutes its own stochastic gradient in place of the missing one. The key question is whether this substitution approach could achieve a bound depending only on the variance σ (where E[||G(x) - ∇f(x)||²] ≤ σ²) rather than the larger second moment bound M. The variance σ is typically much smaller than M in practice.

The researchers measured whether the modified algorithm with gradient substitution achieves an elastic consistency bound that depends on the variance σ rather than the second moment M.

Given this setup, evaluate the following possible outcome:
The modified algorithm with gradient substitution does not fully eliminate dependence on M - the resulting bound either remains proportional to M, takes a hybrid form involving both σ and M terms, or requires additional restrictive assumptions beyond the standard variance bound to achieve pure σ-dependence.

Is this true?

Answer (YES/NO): NO